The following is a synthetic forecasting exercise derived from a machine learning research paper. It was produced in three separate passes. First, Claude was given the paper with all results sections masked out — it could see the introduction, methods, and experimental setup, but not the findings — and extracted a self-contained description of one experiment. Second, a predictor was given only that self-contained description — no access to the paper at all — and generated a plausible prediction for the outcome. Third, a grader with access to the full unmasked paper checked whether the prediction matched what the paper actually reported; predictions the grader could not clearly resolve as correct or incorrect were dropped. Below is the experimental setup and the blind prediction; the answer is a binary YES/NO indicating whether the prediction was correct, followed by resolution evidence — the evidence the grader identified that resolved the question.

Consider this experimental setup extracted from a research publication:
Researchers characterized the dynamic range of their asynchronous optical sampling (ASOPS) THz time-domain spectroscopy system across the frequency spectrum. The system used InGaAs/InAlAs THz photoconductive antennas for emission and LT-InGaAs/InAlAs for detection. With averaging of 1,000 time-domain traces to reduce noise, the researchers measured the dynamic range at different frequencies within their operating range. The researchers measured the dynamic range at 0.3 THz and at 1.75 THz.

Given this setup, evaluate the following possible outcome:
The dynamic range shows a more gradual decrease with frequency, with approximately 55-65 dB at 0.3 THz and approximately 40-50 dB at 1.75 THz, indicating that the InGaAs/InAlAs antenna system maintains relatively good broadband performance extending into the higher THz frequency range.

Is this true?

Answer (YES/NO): NO